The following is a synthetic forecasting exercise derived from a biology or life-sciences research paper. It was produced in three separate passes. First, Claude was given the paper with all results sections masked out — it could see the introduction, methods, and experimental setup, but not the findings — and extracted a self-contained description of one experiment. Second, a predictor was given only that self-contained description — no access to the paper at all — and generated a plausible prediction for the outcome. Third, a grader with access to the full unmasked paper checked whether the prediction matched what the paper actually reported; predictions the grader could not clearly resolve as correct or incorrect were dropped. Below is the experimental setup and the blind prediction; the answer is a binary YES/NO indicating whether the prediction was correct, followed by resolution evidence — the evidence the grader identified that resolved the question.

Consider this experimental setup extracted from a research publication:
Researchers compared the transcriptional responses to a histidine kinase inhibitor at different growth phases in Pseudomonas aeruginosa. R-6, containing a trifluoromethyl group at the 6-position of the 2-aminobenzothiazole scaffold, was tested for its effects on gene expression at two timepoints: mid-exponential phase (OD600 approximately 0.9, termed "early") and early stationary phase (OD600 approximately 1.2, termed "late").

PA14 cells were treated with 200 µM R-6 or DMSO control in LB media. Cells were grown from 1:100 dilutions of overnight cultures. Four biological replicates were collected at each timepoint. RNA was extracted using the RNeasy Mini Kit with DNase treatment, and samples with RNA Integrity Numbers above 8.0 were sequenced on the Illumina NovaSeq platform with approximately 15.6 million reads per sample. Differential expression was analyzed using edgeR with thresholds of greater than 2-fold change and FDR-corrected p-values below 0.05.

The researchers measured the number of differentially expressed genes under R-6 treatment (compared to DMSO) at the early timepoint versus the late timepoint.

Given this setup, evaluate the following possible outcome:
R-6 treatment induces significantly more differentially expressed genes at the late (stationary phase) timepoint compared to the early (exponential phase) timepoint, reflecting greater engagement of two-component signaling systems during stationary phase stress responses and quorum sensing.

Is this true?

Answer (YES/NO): YES